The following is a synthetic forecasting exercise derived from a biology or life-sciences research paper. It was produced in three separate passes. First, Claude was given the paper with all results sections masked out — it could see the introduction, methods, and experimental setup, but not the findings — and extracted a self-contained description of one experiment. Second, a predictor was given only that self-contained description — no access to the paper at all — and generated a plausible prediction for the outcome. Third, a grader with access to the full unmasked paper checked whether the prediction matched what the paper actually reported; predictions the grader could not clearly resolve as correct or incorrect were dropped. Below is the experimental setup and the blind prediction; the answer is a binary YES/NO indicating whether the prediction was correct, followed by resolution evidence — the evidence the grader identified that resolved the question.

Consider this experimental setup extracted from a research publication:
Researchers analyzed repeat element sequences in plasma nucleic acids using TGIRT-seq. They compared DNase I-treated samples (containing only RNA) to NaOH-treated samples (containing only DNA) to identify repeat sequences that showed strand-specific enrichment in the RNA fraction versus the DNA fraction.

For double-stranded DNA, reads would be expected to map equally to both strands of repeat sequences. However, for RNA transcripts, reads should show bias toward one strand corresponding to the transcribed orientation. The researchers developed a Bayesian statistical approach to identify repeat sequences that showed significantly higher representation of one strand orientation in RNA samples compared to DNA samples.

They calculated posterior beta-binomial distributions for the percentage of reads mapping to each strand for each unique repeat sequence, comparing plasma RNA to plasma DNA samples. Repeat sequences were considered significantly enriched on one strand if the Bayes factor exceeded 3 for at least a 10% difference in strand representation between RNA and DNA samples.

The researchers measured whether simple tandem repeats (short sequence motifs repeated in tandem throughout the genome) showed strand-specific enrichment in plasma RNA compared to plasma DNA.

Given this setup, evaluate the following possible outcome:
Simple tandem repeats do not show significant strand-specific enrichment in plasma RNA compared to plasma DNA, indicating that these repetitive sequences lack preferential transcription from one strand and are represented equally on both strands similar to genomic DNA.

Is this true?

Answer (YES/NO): NO